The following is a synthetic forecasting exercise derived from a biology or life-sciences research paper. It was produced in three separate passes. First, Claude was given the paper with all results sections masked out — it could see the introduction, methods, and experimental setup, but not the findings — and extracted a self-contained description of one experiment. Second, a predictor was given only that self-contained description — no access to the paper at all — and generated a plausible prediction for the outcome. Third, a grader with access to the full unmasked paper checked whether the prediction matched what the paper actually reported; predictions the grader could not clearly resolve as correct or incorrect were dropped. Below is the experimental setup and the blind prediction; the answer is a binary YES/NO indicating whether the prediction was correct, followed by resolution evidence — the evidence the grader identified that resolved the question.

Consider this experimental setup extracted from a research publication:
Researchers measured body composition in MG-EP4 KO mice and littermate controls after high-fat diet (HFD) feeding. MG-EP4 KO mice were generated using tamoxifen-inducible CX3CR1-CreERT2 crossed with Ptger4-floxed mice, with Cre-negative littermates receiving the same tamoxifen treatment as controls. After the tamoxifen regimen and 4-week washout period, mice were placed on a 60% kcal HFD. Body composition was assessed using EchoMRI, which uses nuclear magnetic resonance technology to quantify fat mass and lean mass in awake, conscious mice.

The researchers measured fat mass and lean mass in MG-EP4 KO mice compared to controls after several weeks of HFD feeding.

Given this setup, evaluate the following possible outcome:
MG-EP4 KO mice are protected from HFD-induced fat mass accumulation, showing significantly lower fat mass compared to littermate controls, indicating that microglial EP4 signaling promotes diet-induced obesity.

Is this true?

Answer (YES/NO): YES